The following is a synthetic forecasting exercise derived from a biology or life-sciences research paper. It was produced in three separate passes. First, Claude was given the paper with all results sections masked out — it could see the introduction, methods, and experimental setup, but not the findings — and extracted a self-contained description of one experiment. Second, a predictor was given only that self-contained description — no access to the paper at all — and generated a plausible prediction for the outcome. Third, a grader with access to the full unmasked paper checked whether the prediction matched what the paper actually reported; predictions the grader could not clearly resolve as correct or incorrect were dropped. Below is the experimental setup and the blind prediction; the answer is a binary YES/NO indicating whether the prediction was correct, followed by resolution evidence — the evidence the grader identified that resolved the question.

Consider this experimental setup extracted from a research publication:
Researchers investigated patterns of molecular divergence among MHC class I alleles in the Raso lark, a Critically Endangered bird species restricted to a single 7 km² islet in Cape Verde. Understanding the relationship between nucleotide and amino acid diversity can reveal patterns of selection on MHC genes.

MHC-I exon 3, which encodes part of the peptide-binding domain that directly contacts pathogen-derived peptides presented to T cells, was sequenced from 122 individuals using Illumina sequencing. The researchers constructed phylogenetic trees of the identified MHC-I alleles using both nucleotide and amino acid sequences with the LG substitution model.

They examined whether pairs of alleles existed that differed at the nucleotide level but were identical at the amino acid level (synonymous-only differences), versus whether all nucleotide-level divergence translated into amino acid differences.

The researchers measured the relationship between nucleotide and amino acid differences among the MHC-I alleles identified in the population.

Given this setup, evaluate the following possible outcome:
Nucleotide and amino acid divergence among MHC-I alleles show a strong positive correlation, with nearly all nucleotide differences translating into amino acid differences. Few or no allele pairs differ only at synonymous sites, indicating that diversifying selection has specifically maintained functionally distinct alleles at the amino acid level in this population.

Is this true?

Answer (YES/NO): NO